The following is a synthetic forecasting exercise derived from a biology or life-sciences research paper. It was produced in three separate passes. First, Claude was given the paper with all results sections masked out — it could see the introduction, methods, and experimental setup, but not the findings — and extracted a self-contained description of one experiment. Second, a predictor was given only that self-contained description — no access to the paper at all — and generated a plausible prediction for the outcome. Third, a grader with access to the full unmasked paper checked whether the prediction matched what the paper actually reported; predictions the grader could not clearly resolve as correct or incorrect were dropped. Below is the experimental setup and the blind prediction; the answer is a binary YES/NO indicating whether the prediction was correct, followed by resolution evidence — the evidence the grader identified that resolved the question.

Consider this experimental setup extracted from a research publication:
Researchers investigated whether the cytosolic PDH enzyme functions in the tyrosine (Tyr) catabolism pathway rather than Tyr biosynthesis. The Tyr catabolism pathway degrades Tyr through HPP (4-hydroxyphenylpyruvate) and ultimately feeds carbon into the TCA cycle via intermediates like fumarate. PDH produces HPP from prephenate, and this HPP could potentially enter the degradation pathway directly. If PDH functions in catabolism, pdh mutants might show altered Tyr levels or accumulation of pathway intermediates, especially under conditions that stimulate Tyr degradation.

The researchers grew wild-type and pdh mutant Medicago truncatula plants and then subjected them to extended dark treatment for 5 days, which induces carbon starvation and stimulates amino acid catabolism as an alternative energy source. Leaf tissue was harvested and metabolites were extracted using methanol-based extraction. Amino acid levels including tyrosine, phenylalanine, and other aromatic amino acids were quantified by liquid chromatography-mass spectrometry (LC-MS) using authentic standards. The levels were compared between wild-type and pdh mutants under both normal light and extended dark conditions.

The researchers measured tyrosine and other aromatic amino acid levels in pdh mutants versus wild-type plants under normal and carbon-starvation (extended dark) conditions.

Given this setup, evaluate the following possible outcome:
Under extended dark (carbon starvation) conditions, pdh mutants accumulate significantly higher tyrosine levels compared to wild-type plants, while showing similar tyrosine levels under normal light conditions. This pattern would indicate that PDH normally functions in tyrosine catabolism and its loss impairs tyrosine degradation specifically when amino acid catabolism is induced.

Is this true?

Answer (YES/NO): NO